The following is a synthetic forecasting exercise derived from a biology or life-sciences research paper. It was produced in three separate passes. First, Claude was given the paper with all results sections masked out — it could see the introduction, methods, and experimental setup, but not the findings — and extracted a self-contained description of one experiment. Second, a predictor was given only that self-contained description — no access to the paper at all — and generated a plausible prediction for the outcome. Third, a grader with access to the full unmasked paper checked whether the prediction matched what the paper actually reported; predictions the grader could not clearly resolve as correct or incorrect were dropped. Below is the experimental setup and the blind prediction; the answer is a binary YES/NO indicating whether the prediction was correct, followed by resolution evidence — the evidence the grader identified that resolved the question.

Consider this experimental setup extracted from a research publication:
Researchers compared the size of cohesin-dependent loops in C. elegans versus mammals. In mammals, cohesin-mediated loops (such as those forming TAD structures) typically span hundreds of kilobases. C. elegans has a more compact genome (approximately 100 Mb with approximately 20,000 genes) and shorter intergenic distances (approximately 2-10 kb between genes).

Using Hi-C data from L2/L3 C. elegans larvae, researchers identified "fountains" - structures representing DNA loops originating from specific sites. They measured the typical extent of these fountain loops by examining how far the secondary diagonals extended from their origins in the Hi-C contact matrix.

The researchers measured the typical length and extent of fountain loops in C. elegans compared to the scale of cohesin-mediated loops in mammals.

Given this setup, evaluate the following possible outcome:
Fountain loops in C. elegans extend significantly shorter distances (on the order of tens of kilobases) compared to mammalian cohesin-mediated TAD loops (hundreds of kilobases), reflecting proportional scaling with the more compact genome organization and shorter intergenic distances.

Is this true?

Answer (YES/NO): YES